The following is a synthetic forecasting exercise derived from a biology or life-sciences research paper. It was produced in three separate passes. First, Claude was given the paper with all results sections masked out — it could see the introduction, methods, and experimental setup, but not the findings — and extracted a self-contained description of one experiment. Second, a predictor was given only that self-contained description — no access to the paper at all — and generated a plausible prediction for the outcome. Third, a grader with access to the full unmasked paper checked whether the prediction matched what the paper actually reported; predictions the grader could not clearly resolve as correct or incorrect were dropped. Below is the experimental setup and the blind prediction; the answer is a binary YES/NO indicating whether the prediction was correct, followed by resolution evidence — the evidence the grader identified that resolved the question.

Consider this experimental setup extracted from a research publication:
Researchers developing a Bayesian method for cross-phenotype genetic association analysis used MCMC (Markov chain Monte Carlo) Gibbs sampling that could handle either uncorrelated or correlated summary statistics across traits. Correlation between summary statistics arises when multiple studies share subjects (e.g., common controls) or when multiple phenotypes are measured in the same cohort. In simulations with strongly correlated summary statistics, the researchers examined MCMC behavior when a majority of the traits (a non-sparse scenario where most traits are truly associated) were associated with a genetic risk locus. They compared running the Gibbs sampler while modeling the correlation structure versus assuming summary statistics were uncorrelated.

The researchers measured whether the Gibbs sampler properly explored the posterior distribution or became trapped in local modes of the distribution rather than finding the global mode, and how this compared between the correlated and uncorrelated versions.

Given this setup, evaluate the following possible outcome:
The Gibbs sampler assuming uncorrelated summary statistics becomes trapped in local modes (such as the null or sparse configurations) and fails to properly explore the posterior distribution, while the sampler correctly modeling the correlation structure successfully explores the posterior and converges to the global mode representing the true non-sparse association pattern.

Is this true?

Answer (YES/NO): NO